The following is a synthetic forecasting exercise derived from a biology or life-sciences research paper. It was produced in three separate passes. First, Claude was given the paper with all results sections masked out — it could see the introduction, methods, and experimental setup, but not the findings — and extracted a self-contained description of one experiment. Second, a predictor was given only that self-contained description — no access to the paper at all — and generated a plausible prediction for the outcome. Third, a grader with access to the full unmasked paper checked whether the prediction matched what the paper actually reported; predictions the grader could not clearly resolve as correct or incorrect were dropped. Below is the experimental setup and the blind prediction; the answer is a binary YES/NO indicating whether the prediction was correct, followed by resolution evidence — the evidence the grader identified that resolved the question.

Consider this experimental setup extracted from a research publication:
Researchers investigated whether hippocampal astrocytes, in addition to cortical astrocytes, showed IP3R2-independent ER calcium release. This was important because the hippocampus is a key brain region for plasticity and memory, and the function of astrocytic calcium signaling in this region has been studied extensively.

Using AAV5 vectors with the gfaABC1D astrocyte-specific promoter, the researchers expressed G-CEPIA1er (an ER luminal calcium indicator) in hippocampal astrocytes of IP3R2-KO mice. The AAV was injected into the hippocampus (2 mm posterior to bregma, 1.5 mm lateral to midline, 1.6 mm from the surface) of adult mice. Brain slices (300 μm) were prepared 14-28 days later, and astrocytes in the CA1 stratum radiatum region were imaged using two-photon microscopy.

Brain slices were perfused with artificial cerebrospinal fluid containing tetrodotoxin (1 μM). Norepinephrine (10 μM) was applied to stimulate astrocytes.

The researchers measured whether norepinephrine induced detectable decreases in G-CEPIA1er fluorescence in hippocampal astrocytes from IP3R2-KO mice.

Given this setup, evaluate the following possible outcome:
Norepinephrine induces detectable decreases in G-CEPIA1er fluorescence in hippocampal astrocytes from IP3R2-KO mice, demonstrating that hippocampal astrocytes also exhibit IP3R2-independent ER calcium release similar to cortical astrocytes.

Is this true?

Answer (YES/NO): YES